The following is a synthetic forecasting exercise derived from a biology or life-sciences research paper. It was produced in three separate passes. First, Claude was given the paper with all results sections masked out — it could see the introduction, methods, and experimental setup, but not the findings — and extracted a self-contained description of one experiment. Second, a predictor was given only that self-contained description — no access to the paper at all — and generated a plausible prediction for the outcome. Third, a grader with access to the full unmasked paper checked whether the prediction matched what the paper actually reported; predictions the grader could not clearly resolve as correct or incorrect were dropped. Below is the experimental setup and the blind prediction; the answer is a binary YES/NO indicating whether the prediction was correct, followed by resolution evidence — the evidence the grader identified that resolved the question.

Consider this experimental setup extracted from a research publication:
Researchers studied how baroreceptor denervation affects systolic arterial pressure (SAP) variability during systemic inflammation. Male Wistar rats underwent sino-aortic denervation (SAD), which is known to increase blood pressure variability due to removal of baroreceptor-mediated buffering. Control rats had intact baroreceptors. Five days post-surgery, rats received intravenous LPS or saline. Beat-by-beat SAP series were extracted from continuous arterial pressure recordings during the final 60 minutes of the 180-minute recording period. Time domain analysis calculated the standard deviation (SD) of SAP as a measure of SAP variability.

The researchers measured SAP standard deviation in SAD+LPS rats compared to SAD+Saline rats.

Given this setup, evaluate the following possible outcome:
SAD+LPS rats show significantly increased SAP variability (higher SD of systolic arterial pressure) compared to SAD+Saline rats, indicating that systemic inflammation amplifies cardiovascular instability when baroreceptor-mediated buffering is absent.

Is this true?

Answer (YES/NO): NO